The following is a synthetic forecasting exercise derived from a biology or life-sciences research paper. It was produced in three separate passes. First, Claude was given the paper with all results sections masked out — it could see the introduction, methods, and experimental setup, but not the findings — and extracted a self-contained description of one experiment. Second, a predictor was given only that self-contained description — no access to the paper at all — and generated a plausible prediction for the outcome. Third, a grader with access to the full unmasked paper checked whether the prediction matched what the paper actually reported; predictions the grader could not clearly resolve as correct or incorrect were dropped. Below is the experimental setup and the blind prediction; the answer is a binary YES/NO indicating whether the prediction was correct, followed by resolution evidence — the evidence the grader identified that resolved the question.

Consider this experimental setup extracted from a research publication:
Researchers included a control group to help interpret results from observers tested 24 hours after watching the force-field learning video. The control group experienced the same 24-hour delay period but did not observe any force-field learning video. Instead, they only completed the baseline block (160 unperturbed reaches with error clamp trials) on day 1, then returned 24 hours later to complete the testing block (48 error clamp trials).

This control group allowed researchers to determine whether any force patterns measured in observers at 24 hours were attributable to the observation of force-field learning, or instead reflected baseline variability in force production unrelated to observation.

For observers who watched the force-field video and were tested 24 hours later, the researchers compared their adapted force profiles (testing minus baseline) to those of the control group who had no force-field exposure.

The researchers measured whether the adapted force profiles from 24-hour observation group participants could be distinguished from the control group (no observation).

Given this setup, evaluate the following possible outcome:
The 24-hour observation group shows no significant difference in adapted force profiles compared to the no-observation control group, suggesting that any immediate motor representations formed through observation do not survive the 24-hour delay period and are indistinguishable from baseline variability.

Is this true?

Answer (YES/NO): YES